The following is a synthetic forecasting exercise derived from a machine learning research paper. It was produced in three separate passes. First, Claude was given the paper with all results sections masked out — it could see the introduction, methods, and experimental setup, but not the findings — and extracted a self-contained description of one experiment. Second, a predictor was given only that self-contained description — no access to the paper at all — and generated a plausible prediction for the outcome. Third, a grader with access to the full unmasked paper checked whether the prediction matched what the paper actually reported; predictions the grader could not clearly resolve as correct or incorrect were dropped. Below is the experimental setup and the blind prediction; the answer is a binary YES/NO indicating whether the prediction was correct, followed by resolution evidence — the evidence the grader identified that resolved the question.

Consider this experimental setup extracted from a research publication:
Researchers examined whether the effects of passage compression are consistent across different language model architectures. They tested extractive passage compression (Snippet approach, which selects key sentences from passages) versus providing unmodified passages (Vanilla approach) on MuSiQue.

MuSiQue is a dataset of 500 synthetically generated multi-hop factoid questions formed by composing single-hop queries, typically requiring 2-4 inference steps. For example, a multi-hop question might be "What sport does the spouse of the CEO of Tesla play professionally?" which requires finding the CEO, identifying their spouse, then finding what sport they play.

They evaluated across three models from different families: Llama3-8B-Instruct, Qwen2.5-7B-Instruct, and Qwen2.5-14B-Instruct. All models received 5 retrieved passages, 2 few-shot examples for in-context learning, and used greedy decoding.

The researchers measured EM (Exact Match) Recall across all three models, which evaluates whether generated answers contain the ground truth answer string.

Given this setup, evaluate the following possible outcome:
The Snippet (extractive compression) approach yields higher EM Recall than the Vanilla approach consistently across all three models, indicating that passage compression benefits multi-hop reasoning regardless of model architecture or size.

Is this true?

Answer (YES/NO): NO